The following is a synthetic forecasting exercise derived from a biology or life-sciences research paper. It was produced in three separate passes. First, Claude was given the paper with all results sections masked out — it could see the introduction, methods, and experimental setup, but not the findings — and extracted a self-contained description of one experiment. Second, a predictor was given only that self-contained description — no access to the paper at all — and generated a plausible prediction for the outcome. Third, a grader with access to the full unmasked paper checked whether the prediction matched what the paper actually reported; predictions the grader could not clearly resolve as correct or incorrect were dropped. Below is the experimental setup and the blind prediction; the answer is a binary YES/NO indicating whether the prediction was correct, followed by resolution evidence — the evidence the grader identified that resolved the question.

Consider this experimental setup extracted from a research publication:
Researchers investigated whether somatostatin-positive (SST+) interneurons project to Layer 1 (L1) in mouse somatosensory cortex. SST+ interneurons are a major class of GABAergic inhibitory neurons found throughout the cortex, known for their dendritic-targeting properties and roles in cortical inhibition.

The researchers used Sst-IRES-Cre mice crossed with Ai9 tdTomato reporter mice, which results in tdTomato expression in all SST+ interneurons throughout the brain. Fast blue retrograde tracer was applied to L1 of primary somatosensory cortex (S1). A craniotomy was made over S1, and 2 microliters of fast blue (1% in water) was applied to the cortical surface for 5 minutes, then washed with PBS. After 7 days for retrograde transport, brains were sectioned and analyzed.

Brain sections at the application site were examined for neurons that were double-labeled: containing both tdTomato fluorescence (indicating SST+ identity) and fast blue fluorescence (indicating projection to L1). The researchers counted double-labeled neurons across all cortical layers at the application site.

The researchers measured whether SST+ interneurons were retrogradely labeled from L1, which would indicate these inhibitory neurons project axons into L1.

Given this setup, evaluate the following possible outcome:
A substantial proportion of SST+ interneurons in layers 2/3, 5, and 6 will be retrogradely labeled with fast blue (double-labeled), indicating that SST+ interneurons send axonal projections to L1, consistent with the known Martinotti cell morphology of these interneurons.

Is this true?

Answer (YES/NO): YES